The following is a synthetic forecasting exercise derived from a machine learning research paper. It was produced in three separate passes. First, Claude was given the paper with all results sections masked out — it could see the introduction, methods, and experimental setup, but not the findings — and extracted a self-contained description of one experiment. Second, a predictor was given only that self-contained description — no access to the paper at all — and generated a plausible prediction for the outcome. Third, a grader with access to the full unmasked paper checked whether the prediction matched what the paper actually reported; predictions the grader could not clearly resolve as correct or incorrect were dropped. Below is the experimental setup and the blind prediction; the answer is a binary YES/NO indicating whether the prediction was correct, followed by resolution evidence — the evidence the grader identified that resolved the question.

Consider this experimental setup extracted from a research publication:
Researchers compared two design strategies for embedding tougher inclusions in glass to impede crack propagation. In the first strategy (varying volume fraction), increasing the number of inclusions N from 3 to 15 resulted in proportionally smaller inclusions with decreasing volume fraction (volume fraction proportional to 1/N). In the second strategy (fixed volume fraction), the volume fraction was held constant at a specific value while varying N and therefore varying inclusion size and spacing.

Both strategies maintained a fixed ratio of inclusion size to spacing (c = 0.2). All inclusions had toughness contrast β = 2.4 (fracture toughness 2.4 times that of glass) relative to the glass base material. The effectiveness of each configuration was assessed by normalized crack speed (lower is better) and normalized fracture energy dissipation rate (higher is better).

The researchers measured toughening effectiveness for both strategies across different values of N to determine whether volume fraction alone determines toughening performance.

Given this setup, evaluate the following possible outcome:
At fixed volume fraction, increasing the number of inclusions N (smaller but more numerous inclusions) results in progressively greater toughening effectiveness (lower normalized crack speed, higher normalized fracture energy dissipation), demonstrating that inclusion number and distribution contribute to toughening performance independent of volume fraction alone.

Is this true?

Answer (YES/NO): NO